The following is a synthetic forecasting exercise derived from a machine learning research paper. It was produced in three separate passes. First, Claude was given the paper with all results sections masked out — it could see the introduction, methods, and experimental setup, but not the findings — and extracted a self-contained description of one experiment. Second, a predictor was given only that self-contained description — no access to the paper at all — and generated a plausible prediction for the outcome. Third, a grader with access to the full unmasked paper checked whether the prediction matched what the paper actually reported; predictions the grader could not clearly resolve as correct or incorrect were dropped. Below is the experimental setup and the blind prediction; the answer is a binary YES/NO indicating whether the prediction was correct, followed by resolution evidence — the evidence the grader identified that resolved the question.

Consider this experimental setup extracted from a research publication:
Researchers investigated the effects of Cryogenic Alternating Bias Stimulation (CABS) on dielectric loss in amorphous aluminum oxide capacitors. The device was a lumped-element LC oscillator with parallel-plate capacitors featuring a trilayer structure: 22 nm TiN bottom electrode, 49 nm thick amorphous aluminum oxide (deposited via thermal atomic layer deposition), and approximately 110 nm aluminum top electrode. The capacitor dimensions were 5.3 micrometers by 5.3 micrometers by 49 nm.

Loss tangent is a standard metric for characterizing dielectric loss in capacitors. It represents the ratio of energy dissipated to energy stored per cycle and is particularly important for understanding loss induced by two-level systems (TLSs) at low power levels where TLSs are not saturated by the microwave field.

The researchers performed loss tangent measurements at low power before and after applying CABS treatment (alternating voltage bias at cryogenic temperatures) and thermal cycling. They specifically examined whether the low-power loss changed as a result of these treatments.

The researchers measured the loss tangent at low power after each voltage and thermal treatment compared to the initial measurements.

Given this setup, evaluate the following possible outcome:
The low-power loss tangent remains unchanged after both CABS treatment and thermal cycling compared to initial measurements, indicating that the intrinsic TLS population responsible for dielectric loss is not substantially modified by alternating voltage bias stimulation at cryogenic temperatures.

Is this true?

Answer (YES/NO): YES